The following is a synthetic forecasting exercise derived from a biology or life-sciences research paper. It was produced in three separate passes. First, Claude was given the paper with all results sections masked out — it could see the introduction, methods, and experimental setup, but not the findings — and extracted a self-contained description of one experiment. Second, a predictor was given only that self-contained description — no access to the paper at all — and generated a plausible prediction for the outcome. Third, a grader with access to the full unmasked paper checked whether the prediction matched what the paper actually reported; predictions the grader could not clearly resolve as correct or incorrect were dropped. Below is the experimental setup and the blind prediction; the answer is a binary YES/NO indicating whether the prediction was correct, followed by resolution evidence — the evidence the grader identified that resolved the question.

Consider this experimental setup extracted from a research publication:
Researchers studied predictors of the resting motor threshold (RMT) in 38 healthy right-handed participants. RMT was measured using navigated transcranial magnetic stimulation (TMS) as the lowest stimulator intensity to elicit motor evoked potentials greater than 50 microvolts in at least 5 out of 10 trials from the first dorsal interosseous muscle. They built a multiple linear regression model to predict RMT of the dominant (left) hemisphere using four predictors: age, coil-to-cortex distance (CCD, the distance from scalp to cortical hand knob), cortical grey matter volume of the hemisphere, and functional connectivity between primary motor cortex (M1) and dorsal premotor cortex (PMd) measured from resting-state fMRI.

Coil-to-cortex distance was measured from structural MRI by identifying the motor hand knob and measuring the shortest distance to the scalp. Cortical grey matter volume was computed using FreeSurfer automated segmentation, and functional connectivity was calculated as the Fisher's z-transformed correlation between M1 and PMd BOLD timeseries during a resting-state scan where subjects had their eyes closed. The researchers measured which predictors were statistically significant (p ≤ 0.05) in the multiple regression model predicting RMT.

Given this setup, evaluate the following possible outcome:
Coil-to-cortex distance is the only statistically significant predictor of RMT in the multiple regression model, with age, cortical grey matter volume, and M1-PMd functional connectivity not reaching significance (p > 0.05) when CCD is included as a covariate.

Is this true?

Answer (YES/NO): YES